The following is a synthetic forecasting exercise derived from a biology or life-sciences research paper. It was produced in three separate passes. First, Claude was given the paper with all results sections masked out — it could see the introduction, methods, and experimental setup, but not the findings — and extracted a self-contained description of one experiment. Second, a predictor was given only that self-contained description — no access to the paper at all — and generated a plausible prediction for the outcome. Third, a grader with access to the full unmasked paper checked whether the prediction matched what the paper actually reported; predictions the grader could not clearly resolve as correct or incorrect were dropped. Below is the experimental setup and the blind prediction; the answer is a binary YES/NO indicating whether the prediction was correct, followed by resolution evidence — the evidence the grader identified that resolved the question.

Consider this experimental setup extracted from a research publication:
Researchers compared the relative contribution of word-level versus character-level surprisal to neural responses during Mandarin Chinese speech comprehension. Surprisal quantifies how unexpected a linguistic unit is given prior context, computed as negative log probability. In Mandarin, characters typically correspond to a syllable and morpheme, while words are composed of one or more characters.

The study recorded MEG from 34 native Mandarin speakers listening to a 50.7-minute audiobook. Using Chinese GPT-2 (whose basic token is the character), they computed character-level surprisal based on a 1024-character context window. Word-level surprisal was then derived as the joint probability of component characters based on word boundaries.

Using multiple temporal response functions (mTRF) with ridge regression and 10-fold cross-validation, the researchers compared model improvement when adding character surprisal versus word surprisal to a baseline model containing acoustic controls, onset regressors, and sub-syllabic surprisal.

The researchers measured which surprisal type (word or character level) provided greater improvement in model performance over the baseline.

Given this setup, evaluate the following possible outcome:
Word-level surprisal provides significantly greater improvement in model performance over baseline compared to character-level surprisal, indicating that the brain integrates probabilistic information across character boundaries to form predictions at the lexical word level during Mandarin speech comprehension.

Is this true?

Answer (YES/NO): NO